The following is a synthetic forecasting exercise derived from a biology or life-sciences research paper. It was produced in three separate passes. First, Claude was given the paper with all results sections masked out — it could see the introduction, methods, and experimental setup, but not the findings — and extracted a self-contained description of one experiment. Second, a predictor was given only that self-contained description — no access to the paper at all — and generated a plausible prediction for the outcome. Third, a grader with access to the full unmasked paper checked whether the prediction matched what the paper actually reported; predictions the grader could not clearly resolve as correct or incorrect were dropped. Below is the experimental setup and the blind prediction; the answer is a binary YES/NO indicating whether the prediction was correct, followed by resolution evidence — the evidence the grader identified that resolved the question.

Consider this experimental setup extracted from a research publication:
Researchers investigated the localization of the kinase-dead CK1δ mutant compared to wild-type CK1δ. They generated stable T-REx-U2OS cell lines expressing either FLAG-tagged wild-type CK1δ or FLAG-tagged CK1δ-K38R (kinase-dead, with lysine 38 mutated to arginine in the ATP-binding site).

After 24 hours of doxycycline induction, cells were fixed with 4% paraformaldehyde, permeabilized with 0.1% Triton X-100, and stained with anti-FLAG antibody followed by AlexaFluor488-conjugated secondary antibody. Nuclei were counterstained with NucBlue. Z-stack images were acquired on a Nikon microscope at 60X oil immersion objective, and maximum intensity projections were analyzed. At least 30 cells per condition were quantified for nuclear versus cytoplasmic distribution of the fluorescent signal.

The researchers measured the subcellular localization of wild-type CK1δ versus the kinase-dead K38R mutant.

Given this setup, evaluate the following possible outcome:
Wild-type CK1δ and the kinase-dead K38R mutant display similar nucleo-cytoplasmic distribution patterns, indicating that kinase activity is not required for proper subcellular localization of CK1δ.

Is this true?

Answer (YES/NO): NO